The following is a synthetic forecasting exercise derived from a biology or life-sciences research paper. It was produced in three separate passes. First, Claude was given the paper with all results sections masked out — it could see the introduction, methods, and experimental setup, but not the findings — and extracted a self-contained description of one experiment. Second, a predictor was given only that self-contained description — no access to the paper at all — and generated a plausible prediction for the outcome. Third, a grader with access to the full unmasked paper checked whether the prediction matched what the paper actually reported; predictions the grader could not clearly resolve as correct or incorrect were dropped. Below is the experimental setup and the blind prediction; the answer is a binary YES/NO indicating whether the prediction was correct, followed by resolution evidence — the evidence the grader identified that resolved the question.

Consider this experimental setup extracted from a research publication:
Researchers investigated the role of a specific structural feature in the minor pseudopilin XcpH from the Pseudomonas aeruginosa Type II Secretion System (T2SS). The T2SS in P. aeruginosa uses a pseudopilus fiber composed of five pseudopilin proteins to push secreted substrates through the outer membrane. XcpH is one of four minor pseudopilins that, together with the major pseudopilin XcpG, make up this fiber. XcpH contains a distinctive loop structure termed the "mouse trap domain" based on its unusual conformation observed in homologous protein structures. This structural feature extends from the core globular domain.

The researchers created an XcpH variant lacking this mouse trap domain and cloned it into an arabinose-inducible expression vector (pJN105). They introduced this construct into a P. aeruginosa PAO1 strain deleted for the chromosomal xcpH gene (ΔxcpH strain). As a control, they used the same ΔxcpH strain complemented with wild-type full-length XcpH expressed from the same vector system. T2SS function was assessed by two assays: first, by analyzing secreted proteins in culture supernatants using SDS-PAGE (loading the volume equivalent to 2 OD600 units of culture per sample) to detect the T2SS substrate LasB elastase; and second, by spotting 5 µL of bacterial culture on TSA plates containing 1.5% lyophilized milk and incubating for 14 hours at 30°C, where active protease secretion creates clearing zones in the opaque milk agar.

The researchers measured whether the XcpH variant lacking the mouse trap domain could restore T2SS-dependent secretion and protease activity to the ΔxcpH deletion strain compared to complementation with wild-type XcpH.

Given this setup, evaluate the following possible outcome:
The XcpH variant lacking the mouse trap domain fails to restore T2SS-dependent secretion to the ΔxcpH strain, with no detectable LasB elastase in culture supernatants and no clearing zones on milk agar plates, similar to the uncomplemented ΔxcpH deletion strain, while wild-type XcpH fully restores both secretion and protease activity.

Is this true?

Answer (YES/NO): NO